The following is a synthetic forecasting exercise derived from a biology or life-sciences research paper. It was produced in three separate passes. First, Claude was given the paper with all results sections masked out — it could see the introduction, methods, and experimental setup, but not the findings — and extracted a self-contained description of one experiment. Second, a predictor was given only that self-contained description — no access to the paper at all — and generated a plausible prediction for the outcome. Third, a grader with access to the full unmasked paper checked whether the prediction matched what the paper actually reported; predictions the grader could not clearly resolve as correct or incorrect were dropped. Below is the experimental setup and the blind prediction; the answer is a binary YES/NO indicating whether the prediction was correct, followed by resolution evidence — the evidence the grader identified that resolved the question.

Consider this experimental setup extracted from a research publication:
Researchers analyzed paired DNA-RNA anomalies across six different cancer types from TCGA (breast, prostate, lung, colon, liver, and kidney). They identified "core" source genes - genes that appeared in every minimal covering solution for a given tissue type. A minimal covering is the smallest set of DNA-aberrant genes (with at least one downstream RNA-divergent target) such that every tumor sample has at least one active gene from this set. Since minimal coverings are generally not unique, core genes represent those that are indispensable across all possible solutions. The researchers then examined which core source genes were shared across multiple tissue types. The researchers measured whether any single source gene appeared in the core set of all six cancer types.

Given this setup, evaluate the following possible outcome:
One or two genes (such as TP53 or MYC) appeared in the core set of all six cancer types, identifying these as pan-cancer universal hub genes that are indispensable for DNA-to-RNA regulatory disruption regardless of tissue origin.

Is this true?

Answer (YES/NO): YES